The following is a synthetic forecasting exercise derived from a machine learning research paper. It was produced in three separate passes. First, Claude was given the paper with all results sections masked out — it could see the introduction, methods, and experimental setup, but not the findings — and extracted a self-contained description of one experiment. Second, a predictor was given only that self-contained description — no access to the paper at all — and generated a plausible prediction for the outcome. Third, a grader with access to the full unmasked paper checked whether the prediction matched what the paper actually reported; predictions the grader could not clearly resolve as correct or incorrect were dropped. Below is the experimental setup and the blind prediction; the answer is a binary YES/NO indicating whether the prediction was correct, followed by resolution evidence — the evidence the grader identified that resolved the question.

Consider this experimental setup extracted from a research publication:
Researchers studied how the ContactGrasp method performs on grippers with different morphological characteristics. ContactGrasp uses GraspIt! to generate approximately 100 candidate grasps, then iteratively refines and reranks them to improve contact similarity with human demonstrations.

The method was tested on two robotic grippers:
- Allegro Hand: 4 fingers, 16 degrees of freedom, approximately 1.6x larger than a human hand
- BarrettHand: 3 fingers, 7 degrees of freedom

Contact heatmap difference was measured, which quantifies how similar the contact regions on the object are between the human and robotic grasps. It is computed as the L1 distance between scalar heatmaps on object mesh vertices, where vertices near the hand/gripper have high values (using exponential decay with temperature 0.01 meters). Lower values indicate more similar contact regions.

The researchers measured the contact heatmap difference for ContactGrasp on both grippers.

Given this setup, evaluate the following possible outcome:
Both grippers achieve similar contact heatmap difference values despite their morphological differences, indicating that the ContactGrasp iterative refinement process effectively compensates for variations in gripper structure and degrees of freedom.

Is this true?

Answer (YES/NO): NO